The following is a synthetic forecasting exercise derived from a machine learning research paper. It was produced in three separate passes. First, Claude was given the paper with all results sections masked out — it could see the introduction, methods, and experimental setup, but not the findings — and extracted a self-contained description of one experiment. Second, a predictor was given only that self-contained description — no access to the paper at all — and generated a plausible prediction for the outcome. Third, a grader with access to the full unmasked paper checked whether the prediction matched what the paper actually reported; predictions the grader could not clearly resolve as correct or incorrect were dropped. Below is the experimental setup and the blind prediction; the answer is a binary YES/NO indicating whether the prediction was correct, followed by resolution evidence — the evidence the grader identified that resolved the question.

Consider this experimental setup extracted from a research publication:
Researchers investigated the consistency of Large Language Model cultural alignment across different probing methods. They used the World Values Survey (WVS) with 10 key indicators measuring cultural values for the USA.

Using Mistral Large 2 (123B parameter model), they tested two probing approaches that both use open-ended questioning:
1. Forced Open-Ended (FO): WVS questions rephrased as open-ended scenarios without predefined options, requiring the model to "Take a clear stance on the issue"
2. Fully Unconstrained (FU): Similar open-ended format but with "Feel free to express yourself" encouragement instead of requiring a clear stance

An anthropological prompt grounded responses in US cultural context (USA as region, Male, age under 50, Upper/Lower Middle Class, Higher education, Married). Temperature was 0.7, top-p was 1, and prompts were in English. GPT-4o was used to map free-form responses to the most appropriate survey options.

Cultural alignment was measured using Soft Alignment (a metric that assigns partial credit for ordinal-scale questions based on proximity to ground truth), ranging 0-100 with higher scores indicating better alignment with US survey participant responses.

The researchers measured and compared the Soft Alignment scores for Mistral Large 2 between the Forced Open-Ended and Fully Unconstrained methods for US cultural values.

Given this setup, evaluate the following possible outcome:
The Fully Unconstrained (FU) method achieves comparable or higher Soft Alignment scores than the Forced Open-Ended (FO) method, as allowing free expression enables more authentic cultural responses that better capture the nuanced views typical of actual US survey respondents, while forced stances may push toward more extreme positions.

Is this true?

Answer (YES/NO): NO